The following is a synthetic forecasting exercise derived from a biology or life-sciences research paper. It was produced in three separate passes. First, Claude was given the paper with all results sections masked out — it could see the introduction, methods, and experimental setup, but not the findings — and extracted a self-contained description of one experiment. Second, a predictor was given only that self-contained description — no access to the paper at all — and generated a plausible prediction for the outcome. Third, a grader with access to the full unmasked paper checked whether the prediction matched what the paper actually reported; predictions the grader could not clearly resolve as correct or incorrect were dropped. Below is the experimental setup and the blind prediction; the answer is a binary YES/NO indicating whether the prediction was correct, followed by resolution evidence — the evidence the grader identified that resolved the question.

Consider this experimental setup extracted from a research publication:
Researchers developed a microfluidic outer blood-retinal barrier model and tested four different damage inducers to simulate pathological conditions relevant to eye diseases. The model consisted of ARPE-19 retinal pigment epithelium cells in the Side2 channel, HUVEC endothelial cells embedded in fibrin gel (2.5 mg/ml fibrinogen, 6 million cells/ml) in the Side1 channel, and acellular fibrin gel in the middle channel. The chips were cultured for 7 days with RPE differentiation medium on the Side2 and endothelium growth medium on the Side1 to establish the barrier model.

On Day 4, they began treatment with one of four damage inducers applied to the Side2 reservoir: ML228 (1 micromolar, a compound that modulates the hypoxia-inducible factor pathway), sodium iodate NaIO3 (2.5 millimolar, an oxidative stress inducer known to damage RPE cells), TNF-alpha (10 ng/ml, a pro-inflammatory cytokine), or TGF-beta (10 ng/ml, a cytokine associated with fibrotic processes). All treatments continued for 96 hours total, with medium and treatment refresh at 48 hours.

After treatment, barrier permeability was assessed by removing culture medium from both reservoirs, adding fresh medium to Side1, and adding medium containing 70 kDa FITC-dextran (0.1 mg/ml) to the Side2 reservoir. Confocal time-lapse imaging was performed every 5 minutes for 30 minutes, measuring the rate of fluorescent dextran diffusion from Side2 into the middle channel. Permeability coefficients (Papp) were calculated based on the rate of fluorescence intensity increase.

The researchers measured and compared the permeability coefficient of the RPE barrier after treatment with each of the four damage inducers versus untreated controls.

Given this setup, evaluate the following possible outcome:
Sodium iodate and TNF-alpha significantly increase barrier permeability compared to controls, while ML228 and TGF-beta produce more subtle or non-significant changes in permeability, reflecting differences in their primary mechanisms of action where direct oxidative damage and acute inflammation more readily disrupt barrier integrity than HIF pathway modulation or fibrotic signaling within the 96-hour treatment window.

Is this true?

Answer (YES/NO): NO